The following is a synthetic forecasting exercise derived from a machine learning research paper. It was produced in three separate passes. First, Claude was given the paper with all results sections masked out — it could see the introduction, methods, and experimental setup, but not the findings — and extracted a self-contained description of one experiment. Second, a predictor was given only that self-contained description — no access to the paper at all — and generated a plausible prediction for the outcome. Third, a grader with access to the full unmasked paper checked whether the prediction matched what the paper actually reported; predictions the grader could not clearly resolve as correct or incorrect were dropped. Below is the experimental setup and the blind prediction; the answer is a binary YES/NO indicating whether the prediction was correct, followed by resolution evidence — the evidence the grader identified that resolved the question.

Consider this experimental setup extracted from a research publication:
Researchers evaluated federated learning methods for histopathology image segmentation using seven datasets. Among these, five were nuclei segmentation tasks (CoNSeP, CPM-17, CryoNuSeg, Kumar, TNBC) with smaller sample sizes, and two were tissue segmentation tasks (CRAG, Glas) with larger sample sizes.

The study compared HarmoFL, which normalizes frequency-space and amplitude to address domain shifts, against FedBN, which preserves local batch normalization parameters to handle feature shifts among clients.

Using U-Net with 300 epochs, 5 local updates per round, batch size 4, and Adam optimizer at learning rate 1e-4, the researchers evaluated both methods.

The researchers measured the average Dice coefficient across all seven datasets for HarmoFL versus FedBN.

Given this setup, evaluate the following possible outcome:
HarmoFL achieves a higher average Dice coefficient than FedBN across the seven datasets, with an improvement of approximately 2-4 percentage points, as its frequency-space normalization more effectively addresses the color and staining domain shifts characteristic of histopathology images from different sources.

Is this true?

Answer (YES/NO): NO